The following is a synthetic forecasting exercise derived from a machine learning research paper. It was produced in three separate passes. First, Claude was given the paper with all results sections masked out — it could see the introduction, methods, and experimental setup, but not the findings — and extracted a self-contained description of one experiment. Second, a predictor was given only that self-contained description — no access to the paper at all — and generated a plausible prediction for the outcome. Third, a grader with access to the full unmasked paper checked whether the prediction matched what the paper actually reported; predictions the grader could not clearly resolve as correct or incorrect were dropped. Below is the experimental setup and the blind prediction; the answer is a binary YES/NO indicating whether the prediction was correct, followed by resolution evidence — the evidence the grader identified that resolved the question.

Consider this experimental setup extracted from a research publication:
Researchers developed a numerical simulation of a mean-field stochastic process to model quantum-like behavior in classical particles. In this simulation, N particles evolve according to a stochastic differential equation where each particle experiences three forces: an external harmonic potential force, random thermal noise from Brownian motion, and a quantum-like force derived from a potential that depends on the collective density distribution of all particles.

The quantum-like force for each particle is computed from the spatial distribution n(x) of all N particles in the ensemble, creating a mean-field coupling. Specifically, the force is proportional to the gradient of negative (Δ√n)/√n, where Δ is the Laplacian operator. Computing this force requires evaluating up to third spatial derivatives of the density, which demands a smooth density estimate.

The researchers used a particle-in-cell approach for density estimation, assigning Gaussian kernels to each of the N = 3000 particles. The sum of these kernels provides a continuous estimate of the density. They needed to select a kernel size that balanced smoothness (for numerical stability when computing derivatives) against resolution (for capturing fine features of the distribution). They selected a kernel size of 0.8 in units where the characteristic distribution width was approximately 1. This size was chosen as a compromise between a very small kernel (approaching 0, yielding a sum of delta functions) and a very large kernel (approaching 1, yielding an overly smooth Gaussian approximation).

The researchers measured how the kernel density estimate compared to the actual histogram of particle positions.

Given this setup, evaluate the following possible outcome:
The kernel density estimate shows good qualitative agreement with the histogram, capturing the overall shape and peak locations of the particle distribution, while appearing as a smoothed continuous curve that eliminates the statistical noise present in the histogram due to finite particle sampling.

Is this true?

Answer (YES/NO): NO